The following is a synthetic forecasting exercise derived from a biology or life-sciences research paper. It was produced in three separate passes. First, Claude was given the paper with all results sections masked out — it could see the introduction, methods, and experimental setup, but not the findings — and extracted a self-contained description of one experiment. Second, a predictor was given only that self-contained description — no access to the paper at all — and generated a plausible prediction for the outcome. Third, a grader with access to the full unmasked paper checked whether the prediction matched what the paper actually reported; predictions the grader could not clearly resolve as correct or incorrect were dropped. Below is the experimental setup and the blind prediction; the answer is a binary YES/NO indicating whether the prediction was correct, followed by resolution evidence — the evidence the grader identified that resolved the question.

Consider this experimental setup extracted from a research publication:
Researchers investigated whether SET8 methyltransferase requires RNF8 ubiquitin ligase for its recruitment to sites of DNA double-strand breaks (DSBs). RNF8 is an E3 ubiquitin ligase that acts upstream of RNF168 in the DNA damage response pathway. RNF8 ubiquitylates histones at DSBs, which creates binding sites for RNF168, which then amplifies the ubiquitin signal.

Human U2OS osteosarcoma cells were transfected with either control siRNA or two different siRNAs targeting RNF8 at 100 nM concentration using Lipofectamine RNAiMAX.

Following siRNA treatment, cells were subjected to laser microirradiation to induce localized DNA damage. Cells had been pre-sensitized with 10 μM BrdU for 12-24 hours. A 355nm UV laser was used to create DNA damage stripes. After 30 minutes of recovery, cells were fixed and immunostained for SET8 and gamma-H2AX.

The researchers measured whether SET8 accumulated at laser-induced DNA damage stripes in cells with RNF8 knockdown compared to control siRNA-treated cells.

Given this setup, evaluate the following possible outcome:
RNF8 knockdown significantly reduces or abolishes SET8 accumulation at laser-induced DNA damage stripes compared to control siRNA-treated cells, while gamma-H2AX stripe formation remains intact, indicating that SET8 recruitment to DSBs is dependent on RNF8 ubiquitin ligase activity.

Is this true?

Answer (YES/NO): YES